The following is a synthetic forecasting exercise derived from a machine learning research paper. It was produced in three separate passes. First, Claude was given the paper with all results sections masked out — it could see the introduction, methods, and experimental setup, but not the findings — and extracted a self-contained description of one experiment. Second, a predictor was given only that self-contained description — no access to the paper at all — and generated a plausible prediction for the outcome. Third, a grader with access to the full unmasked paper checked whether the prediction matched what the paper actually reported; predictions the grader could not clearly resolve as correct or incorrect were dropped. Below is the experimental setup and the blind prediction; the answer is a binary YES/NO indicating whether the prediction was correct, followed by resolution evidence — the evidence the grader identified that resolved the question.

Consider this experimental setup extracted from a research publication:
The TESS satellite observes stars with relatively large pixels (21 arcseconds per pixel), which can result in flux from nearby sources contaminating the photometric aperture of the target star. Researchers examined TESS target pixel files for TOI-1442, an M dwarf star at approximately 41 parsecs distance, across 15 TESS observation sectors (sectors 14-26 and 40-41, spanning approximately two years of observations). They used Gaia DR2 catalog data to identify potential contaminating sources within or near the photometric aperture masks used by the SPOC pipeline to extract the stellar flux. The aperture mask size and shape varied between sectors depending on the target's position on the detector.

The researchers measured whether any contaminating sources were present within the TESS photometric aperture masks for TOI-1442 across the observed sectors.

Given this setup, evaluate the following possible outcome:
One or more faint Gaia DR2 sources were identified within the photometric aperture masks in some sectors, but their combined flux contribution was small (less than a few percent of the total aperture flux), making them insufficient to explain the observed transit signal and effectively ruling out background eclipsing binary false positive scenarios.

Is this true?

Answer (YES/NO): NO